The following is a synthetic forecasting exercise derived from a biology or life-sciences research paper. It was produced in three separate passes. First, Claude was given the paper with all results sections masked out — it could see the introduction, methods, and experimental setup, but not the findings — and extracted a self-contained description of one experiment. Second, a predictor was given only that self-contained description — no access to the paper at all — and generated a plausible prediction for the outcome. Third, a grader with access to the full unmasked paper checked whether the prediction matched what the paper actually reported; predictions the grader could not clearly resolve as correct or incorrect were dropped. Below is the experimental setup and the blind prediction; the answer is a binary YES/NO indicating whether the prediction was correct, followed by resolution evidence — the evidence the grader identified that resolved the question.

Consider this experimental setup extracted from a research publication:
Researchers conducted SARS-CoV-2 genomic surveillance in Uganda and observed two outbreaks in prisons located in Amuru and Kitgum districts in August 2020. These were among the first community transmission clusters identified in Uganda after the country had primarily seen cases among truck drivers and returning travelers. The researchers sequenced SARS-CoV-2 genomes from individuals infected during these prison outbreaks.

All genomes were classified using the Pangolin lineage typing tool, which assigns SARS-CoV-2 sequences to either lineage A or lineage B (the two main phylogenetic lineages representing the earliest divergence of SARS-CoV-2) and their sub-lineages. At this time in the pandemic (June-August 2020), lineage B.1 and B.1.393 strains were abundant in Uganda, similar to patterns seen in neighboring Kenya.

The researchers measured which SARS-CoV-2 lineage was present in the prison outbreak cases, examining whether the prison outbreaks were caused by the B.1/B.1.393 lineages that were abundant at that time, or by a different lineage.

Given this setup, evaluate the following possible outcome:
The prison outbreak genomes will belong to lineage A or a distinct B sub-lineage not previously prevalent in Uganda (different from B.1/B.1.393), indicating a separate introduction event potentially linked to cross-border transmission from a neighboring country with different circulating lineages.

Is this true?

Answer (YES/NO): NO